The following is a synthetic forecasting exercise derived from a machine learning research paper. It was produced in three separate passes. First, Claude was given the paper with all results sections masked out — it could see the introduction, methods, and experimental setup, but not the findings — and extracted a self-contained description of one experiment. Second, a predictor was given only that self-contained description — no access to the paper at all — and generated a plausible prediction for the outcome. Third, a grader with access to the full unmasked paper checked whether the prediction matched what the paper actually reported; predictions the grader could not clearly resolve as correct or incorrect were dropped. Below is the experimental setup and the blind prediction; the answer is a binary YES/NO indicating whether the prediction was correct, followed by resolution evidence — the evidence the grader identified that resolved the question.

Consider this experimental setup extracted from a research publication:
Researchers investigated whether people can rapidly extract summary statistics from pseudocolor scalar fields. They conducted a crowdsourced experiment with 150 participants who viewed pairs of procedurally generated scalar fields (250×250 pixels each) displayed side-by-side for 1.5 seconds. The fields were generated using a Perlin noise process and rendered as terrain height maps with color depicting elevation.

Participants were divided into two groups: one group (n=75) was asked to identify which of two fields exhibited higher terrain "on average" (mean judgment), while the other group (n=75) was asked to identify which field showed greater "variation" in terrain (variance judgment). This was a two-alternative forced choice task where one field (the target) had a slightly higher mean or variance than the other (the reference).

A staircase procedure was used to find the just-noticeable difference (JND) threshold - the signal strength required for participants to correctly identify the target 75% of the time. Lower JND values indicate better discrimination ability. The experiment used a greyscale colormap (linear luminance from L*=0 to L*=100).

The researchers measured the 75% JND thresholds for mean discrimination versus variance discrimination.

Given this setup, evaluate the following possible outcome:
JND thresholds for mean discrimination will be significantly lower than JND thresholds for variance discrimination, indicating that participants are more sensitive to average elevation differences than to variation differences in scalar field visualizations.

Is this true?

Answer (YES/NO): YES